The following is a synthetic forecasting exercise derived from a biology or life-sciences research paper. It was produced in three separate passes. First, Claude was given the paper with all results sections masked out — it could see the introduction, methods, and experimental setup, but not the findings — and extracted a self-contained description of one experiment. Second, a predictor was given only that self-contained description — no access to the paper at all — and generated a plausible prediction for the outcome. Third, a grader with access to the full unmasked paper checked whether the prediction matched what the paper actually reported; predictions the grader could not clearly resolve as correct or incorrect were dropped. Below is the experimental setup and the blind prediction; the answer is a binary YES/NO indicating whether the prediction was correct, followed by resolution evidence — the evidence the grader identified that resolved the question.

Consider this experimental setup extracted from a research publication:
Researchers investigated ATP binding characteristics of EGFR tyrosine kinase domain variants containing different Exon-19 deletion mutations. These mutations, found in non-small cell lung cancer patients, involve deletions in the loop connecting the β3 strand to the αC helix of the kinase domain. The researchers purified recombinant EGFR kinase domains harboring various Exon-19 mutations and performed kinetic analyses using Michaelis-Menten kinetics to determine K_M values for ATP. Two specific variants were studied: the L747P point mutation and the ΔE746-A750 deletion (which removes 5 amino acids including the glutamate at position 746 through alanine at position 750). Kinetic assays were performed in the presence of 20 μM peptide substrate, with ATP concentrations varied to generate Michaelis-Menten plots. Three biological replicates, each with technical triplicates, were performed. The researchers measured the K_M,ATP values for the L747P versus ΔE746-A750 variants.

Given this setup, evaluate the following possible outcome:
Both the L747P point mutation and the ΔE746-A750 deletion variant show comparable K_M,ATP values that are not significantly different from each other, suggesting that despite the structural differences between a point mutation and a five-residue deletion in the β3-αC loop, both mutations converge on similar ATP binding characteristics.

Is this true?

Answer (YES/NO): NO